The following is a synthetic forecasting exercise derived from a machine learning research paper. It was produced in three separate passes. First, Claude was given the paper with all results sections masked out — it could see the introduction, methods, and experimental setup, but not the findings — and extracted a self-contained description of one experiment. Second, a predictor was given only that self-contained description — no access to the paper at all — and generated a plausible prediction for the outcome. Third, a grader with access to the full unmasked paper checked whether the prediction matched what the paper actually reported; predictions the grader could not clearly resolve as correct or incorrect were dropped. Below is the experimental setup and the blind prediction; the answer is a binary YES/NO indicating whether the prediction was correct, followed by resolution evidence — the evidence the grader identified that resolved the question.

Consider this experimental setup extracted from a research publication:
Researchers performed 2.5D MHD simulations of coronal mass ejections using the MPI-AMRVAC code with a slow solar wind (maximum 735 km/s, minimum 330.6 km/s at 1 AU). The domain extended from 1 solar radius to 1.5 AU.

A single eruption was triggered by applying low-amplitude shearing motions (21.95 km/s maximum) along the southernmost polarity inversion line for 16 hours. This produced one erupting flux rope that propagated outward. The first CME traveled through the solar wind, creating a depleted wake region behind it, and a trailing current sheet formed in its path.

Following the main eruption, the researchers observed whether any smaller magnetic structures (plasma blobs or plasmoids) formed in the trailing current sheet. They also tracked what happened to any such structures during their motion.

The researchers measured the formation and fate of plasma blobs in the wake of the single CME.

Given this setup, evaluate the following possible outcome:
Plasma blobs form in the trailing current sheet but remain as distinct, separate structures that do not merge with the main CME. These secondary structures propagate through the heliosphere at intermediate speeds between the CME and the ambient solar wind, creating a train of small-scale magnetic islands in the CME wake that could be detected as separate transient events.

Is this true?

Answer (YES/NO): NO